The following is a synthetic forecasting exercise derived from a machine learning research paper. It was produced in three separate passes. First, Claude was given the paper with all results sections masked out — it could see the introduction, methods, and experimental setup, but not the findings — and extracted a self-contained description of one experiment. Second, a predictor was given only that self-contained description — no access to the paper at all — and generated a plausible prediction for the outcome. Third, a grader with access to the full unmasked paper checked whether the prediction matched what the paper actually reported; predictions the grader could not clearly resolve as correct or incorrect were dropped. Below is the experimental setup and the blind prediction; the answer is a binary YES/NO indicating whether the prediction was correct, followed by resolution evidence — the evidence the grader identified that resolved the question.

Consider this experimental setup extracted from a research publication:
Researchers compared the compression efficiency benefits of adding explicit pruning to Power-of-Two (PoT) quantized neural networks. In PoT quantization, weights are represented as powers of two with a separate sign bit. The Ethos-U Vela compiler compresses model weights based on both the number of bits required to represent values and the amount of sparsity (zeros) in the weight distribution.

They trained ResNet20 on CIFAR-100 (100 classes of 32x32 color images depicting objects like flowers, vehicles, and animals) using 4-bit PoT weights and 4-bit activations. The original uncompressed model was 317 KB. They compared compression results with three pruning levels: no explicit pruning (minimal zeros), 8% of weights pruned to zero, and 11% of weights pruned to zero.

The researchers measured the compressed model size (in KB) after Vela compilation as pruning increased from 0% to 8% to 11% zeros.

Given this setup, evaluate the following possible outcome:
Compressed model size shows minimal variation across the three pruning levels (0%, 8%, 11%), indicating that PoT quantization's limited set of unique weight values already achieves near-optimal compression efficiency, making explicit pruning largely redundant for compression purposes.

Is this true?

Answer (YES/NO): YES